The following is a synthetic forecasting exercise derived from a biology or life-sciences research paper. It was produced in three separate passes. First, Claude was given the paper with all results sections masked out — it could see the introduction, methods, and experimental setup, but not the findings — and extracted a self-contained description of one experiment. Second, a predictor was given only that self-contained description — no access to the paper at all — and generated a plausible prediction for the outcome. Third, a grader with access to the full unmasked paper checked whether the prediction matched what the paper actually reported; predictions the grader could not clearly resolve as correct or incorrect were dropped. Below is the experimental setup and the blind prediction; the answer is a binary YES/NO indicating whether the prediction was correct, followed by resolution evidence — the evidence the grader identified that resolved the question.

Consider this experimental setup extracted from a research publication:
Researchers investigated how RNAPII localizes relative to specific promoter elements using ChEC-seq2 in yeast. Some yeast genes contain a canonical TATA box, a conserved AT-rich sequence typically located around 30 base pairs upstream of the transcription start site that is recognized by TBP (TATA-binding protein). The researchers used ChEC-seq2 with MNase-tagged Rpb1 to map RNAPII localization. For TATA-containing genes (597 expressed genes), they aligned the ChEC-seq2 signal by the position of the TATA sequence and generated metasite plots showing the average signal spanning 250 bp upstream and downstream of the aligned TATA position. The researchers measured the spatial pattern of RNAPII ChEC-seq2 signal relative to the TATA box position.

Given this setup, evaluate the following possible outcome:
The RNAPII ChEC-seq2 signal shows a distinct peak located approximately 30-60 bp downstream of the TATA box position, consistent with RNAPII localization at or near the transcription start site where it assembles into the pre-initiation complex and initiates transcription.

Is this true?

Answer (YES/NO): NO